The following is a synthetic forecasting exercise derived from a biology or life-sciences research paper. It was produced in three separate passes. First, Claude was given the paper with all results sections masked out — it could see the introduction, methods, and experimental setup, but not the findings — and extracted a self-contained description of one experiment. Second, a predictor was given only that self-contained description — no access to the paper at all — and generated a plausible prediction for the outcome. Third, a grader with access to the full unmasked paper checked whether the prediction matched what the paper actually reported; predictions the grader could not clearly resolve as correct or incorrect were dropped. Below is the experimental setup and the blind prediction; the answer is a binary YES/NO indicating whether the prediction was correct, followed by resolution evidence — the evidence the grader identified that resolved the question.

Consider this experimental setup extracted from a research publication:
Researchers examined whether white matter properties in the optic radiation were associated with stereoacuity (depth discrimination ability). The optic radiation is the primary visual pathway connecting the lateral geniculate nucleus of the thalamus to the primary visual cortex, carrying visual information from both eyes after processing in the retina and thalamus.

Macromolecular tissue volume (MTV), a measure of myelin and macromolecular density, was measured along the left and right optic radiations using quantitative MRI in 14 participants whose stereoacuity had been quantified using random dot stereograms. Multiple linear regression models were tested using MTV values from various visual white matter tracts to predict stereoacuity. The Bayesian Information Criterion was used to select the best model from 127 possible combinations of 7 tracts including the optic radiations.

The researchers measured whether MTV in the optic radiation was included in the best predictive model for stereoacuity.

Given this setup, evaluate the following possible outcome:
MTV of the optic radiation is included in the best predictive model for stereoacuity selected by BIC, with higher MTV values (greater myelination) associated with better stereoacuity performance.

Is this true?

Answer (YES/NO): NO